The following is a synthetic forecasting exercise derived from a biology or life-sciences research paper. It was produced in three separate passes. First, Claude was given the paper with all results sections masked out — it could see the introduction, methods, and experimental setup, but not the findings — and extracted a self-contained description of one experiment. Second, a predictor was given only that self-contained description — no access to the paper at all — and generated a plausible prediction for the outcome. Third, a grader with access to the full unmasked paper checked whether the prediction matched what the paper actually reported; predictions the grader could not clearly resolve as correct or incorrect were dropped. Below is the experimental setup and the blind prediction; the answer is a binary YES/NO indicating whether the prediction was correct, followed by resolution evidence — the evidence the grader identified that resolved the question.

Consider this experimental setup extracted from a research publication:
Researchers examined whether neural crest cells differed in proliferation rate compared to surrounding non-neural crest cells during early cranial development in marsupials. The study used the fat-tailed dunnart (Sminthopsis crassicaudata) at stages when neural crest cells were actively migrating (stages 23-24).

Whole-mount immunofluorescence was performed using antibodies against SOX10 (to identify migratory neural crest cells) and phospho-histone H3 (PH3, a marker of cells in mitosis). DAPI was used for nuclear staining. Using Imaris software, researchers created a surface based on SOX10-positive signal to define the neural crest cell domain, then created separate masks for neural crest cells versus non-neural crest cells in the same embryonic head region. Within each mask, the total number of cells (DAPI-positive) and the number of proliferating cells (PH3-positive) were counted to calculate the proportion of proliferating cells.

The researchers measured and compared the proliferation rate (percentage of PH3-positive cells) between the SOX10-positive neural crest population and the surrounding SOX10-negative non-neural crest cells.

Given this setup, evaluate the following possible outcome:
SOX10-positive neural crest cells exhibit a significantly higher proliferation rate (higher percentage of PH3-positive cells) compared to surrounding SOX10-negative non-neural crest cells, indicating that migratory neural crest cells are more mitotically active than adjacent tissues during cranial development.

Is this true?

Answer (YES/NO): NO